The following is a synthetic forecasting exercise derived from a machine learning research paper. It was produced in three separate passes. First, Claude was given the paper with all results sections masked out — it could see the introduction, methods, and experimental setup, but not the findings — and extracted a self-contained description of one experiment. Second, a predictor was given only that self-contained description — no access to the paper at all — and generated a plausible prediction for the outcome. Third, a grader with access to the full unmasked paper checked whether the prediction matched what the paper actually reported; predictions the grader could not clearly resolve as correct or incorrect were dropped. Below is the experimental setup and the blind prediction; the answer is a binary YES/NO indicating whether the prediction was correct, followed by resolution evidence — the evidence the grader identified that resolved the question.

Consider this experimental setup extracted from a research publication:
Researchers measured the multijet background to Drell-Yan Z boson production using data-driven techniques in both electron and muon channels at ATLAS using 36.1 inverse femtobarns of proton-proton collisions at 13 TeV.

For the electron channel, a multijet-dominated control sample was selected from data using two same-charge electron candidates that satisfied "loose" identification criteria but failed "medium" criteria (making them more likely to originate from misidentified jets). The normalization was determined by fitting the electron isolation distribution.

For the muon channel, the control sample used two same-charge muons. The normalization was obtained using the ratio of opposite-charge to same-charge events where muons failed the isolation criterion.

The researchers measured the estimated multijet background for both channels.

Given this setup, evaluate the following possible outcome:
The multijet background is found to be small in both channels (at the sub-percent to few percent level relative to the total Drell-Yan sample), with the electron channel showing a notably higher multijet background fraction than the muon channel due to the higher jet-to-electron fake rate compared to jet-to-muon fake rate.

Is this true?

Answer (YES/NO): YES